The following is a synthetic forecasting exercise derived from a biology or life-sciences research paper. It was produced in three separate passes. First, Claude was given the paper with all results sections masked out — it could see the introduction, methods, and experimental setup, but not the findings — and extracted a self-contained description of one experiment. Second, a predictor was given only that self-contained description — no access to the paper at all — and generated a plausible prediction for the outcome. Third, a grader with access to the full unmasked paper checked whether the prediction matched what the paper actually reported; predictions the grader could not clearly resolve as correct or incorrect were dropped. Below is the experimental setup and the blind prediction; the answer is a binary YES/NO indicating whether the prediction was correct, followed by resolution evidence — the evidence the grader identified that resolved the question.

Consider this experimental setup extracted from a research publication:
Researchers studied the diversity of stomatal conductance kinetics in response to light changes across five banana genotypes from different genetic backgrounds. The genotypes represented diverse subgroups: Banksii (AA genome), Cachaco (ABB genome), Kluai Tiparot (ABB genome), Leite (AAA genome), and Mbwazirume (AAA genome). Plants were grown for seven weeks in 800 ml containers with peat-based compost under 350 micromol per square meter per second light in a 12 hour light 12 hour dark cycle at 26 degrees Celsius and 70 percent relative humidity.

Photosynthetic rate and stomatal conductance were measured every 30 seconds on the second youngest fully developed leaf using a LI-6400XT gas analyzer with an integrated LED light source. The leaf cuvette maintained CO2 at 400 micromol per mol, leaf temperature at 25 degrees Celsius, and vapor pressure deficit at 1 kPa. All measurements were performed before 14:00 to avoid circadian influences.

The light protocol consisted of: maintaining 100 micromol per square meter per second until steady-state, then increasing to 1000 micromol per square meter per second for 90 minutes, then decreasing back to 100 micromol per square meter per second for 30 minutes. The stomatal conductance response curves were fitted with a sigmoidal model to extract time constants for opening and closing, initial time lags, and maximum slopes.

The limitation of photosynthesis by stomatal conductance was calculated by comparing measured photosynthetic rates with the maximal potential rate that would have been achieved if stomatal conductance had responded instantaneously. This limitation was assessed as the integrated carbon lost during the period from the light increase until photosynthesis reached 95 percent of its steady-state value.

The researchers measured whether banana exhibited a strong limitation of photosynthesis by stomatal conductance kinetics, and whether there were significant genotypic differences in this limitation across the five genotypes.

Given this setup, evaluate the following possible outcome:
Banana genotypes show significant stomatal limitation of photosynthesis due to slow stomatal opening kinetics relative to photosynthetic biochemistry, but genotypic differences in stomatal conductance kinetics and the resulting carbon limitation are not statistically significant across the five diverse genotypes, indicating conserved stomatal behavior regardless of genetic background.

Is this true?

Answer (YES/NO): NO